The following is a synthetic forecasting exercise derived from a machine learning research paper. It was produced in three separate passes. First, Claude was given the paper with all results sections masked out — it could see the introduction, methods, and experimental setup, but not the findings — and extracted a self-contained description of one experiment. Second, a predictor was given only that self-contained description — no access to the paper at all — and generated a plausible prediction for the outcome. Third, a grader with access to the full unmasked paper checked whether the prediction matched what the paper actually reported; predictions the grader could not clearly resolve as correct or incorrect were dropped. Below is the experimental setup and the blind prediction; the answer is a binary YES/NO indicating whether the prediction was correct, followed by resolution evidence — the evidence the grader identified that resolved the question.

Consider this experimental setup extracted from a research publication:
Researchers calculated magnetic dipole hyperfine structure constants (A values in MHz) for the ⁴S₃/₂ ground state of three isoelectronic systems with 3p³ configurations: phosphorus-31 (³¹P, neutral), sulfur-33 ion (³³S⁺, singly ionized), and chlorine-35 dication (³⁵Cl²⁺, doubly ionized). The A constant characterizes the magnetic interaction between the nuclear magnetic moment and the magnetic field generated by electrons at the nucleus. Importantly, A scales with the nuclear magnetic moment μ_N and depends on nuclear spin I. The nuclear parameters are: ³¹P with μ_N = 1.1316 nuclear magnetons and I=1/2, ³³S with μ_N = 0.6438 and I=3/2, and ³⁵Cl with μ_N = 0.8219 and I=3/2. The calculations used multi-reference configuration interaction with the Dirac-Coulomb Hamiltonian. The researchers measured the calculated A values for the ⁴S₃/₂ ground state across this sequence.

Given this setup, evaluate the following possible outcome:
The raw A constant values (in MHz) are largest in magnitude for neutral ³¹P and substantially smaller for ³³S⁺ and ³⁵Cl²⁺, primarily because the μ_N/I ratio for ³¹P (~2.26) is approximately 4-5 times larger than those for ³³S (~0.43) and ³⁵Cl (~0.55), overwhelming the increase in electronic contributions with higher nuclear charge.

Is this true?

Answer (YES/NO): YES